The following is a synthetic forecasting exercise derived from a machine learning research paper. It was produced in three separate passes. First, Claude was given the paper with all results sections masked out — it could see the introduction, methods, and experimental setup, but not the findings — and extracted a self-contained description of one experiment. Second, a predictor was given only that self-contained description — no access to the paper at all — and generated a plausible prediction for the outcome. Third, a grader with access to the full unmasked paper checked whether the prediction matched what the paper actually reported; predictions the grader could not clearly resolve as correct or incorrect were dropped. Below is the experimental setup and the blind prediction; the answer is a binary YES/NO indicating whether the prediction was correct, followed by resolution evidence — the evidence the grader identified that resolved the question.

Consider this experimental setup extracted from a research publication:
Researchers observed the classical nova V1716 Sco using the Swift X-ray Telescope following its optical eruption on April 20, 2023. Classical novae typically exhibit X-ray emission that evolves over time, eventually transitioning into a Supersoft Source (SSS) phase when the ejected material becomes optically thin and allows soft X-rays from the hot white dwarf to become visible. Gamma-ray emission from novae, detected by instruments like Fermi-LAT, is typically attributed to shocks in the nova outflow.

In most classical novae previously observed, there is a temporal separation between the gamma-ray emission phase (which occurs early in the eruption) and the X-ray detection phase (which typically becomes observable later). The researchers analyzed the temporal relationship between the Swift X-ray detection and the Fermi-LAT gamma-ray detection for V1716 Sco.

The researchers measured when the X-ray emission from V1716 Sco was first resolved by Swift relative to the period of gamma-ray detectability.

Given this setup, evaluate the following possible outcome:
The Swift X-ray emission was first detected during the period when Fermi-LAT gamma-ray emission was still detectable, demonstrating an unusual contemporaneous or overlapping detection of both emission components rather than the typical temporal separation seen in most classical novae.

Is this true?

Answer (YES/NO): YES